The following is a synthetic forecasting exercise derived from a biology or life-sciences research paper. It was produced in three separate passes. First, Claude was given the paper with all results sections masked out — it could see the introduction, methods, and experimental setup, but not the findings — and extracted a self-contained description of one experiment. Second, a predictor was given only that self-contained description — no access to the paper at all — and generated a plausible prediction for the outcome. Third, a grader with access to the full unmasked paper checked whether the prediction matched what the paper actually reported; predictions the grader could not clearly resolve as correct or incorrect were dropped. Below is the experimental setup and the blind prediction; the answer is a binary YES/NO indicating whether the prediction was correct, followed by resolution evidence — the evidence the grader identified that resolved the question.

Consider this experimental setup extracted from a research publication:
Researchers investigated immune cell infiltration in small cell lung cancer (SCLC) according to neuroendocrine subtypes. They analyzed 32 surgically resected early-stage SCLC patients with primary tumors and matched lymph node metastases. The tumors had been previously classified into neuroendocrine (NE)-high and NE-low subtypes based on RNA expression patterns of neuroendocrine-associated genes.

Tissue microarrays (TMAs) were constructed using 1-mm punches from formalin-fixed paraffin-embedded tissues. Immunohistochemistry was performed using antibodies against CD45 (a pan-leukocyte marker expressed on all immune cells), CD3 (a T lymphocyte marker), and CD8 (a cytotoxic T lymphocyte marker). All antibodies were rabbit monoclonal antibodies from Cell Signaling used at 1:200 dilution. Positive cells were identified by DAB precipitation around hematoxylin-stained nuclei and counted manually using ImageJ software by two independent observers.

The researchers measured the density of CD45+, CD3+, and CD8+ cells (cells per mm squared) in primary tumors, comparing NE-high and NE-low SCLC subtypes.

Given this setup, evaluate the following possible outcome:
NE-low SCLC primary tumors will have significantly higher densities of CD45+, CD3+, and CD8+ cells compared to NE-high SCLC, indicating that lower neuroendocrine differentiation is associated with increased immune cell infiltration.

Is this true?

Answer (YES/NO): YES